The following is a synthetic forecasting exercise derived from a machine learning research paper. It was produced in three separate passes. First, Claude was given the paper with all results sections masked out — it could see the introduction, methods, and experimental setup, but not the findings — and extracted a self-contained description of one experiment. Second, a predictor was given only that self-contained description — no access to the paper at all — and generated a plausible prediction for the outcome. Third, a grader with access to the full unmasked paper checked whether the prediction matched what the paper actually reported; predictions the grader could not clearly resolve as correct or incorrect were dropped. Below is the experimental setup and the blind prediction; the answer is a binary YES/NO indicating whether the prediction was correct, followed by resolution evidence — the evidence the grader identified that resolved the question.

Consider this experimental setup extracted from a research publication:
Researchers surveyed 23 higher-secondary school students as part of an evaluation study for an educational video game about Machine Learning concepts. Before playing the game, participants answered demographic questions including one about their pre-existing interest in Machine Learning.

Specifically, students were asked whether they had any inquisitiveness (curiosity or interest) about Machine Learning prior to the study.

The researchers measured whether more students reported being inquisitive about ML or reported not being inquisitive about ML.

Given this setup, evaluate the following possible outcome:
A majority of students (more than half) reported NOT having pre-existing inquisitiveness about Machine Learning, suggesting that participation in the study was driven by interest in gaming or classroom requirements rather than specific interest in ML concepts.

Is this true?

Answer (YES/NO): YES